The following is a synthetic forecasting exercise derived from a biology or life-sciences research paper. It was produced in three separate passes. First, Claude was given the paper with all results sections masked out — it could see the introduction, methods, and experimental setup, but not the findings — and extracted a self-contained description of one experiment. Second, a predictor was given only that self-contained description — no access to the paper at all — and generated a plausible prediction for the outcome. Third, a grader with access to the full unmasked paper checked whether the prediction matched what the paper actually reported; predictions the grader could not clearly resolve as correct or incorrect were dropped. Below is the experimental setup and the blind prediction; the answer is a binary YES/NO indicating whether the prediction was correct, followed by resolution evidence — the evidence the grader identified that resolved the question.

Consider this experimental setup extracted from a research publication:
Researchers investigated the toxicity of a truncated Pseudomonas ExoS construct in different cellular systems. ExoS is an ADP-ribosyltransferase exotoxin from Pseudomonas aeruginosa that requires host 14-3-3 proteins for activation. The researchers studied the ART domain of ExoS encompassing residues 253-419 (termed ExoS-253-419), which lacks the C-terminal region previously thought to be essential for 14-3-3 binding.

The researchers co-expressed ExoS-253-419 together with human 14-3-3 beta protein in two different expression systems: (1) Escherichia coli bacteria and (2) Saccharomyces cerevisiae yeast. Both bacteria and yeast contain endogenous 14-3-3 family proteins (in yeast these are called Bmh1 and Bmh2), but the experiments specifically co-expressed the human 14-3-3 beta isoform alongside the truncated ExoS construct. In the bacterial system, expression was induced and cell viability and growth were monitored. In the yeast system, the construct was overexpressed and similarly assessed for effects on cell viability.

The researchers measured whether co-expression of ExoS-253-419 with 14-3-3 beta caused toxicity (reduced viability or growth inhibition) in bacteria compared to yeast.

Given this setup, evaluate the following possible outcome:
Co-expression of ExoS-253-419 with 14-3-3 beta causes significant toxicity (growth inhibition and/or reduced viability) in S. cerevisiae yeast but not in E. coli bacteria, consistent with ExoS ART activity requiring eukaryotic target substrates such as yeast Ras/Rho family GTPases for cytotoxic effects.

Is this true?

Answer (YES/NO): NO